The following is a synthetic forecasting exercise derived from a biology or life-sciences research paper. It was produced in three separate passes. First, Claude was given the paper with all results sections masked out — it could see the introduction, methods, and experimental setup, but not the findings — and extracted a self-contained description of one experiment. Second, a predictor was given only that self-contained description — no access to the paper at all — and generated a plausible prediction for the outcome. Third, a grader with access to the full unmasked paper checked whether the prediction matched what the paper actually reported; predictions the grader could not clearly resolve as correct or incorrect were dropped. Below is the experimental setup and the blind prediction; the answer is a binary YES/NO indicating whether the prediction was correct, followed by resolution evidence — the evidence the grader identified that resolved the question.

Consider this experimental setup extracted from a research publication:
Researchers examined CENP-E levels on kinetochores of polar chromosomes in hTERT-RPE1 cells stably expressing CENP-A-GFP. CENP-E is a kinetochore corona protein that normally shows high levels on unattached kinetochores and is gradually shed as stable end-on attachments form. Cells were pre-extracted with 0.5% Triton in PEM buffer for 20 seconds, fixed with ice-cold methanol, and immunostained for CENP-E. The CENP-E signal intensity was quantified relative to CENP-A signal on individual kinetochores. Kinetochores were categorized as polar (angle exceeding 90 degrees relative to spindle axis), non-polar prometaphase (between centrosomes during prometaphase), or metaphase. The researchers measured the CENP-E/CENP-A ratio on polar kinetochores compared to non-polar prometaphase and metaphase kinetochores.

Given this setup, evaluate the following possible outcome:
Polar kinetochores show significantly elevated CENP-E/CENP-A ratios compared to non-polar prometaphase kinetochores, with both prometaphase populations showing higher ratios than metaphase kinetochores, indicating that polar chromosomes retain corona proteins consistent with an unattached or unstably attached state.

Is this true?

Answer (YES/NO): YES